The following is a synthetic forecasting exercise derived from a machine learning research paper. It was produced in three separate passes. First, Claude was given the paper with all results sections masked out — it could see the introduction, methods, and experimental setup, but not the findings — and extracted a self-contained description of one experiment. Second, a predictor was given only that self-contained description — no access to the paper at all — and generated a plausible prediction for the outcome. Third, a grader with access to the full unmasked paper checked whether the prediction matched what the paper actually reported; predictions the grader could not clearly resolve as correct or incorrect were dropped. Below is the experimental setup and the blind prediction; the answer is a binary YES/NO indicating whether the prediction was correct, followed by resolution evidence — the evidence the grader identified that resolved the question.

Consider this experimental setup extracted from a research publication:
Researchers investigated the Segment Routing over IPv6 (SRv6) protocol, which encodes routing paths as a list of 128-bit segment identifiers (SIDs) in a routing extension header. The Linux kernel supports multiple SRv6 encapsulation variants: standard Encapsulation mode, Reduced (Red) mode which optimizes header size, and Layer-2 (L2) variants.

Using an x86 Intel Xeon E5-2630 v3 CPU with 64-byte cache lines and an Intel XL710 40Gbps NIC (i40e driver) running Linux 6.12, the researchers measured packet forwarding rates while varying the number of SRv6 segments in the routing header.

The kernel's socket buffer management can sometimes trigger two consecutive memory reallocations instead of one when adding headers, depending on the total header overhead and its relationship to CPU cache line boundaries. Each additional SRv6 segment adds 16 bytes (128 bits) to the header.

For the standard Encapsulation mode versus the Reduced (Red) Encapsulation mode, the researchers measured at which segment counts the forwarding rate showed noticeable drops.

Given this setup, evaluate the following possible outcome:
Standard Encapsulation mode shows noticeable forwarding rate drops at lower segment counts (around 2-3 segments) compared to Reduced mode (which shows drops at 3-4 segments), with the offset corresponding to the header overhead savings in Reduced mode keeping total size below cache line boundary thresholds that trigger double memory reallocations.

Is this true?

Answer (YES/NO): NO